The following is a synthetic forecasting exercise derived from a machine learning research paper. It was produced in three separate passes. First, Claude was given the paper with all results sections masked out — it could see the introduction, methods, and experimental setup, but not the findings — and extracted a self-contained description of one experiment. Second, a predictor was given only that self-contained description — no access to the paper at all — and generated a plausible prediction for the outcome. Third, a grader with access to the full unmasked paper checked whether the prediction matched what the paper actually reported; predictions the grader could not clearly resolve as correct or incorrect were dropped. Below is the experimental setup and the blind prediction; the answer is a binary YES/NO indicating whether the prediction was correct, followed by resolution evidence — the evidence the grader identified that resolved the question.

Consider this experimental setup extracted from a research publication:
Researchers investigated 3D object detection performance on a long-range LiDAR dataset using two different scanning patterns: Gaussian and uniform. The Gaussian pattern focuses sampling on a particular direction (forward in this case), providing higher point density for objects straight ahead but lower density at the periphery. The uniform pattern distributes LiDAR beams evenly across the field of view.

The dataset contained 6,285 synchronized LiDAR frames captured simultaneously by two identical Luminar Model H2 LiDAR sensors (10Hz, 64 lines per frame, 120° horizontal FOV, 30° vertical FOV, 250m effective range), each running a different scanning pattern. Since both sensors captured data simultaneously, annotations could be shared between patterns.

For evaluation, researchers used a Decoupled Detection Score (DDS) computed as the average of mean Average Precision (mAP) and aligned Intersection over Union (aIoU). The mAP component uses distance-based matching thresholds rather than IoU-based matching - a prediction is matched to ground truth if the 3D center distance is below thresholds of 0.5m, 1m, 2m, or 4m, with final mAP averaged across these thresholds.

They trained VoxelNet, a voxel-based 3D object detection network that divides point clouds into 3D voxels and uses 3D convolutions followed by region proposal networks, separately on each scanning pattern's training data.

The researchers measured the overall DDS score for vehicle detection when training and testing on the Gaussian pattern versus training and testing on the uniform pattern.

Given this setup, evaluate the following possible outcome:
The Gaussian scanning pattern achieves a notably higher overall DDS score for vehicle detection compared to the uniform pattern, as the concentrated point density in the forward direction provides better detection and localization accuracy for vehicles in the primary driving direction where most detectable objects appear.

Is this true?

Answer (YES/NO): YES